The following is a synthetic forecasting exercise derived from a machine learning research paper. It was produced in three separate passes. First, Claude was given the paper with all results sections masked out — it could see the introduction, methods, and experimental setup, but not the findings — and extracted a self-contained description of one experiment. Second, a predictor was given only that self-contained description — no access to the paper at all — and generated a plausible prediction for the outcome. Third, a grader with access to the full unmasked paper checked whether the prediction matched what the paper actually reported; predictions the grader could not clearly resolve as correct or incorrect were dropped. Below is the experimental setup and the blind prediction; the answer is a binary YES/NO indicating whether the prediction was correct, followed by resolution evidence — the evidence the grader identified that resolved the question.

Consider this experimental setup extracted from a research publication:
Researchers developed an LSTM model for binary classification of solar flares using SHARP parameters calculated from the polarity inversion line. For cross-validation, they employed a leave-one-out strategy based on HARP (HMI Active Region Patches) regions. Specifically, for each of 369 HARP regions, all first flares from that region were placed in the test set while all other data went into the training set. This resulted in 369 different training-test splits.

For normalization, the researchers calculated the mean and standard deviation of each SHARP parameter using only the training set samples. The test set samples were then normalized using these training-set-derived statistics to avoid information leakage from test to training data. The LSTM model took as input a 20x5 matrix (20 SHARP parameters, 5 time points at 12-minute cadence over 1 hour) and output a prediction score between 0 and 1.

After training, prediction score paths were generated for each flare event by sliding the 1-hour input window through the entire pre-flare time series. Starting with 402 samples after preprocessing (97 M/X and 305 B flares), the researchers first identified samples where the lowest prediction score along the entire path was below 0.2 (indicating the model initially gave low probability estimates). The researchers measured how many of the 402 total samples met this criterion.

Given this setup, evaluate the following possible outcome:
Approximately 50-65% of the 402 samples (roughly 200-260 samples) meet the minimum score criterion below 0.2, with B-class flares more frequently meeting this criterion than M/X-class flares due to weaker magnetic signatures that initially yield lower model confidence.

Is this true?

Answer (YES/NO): NO